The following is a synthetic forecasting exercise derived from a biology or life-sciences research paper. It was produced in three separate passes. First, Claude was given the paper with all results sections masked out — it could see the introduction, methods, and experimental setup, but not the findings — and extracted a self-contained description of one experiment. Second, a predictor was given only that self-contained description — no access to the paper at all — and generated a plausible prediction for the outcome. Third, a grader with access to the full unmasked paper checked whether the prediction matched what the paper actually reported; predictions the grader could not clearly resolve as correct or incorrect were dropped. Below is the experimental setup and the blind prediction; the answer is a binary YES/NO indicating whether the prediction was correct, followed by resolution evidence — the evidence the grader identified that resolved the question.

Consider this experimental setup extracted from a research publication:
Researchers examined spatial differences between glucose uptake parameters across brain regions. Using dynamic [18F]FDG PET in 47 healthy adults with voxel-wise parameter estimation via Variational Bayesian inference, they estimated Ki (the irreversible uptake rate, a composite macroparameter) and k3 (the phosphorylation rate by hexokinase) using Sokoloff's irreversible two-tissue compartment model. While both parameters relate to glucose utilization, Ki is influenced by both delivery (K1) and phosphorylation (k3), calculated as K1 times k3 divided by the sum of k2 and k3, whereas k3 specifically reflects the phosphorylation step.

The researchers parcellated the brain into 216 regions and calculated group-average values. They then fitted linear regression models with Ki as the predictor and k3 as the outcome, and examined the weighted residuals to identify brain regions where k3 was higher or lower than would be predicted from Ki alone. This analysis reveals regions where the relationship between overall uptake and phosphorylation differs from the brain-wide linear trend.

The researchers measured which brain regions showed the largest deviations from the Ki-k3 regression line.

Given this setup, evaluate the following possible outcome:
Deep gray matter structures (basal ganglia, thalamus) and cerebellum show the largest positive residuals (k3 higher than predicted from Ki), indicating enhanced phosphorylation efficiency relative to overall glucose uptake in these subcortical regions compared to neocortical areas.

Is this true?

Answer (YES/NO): NO